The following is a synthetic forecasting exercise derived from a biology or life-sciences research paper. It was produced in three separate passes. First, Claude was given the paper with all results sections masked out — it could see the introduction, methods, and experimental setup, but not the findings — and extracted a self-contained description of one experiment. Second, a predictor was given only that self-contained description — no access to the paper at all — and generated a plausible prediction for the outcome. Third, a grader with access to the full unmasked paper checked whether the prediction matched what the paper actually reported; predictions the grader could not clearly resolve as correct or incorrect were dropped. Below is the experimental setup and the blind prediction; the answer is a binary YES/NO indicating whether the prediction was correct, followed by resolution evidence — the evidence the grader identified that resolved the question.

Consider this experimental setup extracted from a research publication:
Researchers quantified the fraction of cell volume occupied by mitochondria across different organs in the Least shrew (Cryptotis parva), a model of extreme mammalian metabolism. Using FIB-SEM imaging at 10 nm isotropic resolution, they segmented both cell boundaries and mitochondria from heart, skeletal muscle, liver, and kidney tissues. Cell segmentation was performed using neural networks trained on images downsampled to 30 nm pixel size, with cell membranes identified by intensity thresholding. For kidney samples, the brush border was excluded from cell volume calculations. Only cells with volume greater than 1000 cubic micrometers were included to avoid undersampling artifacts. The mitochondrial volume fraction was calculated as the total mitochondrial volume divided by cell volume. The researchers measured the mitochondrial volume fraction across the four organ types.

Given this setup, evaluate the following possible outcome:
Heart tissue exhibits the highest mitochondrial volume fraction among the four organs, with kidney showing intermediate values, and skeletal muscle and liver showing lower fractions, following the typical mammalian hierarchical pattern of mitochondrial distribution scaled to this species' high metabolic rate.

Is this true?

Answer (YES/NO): NO